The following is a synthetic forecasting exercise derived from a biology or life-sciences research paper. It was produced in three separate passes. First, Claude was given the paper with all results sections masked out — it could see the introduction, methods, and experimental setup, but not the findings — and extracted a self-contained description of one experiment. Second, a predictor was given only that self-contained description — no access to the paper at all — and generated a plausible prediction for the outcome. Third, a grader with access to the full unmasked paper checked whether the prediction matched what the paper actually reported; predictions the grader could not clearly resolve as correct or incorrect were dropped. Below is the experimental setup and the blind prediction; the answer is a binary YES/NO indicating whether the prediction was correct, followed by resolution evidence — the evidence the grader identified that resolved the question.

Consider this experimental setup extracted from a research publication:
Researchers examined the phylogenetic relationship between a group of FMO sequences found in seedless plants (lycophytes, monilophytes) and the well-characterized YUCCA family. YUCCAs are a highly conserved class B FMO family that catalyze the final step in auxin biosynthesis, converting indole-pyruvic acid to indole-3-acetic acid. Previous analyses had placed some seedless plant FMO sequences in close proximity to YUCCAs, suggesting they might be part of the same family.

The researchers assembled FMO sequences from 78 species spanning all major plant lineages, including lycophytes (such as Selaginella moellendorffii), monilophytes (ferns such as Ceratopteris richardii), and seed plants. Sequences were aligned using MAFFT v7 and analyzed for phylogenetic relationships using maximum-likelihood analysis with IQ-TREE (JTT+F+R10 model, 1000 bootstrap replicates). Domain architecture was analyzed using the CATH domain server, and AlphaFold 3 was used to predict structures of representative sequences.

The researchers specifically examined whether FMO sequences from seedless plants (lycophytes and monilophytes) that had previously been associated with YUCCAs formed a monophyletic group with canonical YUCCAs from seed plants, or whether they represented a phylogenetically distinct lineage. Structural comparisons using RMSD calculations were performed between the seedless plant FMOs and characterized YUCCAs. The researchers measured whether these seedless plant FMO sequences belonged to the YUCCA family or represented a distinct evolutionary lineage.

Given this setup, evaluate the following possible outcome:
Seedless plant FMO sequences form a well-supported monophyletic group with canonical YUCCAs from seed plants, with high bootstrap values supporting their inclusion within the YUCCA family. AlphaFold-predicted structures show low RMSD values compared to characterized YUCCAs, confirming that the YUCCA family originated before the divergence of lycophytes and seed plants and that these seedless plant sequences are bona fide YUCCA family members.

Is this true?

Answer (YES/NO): NO